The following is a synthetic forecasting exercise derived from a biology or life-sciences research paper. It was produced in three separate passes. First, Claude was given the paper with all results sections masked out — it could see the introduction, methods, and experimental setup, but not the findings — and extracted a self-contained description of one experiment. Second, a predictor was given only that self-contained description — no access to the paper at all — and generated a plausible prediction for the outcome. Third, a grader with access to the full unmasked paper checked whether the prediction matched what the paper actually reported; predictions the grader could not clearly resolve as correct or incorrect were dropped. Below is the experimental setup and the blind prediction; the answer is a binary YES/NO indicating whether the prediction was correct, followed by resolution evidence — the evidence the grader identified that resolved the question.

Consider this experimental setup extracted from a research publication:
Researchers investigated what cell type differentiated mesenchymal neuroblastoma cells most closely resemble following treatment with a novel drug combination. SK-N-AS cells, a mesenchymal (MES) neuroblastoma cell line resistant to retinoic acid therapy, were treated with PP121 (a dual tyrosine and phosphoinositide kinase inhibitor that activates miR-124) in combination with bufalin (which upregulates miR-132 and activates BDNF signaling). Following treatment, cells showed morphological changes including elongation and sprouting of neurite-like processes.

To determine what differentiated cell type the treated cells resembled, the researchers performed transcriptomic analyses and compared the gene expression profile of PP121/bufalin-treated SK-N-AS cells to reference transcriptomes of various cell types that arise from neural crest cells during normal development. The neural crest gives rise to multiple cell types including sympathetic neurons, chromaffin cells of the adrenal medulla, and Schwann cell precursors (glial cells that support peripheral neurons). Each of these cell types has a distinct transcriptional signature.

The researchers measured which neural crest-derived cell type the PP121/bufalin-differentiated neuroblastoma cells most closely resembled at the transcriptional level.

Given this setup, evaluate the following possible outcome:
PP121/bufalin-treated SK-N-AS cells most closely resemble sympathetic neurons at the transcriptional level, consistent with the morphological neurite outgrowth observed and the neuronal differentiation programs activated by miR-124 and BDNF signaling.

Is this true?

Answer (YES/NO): NO